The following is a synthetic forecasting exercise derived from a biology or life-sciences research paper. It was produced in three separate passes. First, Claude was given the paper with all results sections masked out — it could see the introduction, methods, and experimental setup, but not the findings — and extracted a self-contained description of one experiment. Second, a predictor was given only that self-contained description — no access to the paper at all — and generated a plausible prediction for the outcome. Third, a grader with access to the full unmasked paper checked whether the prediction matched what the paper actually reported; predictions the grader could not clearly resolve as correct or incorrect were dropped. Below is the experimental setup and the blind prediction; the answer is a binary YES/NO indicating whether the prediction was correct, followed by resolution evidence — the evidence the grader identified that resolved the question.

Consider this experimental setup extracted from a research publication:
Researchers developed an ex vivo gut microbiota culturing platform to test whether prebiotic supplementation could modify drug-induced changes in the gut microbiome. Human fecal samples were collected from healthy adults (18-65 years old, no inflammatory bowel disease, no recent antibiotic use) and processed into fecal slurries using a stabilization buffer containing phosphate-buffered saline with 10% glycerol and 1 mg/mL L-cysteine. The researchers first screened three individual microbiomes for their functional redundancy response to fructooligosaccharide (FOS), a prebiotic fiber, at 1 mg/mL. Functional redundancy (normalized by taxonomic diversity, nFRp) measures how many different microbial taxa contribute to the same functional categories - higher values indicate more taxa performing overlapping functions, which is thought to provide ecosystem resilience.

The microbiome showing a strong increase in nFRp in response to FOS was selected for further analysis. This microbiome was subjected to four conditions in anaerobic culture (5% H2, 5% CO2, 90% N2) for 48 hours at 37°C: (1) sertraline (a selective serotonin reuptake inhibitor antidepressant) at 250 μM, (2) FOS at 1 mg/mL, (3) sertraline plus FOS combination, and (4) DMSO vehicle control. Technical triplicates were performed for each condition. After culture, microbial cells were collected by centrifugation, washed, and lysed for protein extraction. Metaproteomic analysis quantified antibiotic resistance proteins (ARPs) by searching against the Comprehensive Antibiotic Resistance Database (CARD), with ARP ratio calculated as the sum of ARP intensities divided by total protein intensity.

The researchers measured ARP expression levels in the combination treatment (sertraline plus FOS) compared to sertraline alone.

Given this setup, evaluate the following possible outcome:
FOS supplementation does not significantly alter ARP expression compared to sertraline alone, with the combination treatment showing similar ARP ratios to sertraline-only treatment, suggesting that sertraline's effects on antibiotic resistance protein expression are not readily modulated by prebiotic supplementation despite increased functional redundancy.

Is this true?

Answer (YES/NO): NO